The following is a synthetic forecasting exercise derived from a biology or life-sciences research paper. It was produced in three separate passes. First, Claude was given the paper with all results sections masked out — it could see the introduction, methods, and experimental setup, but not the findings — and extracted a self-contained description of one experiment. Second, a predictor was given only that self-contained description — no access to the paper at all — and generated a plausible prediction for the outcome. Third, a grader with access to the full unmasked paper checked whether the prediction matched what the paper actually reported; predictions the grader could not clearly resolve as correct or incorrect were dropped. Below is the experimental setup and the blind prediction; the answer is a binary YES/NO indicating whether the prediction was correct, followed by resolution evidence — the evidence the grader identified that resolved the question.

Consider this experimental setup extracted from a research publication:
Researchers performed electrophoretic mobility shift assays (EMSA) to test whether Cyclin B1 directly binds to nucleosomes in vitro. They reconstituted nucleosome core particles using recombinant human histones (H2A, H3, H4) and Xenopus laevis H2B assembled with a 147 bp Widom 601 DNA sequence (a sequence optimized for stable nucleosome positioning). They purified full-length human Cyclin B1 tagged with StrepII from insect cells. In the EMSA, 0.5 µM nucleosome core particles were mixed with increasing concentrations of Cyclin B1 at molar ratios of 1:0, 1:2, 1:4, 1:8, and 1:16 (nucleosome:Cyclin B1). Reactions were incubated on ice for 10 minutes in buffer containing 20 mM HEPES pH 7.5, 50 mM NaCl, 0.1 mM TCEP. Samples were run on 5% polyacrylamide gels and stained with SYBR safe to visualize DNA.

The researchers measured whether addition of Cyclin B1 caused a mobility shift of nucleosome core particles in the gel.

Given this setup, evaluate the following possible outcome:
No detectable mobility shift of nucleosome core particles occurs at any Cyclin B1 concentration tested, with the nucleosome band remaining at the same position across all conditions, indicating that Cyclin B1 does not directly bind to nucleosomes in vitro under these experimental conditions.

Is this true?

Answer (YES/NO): NO